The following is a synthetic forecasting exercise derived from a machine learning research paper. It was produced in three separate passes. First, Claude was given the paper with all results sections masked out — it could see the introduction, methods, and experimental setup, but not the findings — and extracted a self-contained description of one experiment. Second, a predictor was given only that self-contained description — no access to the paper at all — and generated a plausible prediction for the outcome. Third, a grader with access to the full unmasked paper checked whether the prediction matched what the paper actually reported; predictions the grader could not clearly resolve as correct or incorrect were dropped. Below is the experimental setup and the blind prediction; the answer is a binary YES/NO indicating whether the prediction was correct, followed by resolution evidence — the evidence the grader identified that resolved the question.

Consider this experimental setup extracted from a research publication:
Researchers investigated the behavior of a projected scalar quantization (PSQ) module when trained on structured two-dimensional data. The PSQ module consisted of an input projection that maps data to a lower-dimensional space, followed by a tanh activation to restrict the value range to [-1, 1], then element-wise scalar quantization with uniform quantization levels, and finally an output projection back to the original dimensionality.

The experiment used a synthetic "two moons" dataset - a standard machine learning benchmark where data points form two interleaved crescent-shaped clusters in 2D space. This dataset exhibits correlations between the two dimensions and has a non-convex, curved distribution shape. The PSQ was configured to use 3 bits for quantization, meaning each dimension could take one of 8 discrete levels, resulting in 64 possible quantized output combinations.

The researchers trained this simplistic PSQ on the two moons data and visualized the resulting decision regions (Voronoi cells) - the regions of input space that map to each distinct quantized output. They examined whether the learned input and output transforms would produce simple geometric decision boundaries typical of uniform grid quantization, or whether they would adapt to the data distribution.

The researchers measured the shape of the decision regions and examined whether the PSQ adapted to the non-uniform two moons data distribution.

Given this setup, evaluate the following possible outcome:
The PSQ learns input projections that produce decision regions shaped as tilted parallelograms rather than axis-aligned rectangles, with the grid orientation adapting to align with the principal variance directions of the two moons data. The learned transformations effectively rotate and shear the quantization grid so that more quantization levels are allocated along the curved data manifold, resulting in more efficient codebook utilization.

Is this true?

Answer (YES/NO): NO